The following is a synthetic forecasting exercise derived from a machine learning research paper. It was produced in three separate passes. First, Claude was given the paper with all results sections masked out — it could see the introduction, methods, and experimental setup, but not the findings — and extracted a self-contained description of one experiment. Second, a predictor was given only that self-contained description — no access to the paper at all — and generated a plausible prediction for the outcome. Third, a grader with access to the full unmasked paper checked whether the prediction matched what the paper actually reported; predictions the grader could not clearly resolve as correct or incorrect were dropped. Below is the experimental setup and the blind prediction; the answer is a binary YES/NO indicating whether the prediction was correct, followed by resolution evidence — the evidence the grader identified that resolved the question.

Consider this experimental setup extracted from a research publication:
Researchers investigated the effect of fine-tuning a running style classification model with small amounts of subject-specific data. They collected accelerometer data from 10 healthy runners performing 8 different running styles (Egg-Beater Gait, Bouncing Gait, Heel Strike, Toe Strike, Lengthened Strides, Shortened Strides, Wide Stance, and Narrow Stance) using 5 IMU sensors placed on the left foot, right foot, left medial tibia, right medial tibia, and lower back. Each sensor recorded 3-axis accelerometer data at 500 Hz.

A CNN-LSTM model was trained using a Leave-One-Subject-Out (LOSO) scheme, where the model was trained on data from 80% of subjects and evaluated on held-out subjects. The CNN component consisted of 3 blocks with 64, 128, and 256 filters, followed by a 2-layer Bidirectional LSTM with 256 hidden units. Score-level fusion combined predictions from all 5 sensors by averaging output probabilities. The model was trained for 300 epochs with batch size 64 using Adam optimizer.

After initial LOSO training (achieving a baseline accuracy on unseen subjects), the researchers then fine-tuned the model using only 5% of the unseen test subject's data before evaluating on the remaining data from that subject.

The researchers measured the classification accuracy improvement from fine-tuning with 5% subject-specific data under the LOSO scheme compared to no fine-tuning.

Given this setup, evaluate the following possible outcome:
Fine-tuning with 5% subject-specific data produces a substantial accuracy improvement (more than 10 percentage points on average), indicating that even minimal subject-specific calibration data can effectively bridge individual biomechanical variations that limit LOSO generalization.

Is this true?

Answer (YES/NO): YES